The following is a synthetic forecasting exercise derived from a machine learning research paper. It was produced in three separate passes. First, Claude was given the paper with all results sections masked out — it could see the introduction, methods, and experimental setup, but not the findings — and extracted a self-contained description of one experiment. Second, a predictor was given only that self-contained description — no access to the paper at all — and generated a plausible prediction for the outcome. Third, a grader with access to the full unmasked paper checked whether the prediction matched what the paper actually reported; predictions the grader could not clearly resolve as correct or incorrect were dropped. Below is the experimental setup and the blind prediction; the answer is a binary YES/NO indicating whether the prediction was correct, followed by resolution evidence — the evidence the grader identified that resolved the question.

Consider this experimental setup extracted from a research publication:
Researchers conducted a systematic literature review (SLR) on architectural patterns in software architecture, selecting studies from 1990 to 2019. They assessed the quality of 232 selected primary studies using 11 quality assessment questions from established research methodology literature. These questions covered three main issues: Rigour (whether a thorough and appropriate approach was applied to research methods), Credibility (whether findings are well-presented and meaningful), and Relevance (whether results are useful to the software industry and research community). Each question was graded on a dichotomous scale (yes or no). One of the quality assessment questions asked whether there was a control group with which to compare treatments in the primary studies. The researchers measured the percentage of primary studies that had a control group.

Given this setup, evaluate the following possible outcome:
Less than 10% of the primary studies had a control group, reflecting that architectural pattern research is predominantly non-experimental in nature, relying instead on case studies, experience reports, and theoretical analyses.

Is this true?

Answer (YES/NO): NO